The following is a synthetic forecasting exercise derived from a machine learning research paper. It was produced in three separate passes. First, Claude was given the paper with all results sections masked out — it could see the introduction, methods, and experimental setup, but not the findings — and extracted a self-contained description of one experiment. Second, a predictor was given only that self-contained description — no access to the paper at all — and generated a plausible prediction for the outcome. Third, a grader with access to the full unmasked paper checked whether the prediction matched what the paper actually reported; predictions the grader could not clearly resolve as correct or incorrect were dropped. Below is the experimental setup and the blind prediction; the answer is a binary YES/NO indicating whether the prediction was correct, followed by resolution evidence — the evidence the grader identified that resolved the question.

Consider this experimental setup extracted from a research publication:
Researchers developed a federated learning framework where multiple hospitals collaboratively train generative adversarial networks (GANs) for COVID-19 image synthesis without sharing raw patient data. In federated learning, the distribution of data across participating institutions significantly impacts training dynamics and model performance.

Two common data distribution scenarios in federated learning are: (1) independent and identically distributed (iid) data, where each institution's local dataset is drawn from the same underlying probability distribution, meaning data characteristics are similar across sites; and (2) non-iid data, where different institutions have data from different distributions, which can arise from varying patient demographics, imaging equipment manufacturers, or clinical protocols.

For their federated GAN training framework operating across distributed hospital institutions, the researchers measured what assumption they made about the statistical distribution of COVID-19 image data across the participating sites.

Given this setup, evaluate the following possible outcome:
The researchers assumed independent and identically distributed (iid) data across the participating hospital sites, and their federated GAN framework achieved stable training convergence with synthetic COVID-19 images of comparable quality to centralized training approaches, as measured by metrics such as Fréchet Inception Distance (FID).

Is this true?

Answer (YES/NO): NO